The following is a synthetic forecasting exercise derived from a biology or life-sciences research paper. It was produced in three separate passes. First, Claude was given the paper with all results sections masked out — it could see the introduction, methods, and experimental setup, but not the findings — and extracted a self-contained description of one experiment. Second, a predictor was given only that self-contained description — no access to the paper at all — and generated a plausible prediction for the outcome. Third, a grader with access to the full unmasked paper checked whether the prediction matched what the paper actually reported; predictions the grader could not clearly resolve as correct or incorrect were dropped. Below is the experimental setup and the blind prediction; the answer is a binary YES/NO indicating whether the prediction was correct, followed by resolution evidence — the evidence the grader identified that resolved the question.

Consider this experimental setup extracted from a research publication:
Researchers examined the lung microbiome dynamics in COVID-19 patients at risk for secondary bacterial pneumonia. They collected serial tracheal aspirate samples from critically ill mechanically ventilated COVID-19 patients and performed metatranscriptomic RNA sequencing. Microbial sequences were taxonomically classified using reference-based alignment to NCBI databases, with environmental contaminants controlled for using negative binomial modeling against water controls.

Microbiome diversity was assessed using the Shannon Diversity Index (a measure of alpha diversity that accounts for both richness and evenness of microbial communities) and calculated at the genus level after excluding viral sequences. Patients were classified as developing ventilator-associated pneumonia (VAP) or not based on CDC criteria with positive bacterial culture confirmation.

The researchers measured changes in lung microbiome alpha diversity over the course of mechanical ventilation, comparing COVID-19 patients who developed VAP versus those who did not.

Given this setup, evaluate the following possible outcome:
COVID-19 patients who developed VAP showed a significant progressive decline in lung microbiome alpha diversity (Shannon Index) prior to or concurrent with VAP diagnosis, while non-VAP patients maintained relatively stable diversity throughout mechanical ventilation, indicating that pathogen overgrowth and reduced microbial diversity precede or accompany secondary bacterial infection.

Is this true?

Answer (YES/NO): YES